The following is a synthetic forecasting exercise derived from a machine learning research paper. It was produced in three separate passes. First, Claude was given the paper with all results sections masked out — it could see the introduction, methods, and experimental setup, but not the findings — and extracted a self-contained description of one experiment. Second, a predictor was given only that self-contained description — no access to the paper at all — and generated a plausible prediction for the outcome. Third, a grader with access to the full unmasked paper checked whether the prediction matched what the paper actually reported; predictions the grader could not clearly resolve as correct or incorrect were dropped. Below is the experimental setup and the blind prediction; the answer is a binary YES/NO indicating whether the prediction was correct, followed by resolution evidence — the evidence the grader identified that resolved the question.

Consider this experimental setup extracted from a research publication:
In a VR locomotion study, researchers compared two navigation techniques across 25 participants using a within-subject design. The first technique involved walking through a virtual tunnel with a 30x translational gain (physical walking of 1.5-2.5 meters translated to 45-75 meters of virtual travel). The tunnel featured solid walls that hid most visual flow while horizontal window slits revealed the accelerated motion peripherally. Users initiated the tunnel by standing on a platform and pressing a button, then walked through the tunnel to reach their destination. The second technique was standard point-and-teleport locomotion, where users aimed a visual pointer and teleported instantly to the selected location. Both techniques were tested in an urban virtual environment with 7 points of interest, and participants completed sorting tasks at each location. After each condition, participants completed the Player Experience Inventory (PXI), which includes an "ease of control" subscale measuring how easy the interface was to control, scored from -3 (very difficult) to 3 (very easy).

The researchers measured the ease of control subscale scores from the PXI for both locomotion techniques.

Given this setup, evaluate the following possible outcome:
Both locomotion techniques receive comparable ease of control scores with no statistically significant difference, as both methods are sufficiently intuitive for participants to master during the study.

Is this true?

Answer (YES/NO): NO